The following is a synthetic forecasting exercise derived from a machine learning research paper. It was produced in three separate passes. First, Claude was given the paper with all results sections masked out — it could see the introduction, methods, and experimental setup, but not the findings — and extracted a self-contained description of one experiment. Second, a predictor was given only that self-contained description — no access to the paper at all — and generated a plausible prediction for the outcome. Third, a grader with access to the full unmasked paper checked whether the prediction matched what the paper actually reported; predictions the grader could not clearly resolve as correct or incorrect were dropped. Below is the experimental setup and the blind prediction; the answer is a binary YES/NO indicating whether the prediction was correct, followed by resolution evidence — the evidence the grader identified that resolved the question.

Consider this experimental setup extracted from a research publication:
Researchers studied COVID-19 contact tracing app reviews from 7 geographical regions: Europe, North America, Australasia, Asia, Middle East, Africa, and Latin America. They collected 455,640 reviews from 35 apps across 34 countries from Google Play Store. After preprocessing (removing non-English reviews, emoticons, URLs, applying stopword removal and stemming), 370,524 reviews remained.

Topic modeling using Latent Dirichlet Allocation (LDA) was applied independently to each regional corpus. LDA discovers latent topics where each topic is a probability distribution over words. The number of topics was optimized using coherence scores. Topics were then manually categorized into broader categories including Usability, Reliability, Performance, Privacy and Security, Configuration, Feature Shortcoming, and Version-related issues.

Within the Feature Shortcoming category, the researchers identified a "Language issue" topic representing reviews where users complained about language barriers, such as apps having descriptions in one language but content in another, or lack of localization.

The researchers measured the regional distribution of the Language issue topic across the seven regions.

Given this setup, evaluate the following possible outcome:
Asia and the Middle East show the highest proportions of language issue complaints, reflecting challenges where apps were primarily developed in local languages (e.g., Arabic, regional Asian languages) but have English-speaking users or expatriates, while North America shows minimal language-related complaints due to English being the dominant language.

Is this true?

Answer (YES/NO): NO